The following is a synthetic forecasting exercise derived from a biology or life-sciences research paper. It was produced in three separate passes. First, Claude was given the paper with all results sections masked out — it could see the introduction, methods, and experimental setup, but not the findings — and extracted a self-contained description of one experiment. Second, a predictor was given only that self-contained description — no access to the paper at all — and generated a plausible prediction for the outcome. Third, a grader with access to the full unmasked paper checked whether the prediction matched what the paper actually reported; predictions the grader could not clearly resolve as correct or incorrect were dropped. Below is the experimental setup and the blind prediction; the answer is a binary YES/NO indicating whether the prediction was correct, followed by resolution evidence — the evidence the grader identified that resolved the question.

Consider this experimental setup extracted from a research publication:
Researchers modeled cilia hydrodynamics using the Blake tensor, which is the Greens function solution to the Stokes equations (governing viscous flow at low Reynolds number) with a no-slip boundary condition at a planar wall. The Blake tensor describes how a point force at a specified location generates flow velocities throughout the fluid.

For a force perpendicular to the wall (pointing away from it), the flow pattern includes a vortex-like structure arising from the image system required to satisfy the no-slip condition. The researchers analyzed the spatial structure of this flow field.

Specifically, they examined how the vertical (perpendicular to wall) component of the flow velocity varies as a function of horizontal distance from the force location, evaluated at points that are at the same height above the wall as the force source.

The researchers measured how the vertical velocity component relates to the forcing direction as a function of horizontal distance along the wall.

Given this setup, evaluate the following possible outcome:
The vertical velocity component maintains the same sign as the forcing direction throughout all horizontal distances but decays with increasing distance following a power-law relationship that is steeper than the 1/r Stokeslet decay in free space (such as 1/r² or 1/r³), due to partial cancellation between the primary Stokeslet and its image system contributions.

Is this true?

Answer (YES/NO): NO